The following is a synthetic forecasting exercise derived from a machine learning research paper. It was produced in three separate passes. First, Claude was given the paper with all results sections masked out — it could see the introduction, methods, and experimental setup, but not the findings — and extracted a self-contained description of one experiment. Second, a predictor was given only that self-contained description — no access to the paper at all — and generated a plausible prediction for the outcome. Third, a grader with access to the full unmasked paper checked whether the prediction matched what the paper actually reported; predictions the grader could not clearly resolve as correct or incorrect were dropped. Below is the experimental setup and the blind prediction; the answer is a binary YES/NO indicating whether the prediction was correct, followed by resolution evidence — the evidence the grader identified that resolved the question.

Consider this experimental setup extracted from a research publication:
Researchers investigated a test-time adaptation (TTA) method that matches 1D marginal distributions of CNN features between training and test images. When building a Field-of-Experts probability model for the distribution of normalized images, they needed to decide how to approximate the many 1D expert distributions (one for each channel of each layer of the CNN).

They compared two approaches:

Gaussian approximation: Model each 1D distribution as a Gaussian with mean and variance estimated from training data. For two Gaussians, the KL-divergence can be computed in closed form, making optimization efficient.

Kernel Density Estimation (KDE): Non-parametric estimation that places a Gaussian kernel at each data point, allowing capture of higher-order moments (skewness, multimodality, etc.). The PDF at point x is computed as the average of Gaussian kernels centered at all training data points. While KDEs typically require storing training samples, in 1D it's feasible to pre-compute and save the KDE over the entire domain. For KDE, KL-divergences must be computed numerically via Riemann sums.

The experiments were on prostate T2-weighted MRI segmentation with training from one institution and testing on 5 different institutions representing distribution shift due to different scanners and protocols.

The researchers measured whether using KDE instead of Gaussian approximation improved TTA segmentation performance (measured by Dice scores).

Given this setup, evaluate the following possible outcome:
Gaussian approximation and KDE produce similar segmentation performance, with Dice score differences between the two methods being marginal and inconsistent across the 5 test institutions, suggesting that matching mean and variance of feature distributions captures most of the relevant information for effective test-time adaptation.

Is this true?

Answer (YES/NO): YES